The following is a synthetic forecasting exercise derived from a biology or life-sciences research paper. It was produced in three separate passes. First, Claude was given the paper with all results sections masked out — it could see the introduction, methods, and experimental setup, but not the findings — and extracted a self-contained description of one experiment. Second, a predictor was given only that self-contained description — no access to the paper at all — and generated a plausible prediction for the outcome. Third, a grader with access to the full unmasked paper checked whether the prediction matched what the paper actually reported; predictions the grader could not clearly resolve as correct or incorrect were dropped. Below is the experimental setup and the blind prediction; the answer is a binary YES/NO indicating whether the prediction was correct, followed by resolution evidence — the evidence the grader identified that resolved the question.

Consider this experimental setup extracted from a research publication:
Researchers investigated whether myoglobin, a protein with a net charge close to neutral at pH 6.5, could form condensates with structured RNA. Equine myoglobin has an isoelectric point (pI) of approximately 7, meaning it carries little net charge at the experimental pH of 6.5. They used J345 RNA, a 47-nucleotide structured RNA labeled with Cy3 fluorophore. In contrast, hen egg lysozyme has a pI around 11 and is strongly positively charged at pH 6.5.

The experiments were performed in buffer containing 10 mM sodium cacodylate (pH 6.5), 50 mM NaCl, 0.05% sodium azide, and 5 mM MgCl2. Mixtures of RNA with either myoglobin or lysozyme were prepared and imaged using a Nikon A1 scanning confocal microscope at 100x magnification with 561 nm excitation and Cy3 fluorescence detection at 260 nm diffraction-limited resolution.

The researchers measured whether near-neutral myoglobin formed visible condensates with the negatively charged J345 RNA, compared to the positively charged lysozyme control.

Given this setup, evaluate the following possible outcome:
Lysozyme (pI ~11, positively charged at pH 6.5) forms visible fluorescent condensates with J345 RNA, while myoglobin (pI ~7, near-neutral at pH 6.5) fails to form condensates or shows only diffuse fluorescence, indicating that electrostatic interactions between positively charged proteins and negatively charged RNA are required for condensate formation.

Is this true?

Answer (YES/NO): YES